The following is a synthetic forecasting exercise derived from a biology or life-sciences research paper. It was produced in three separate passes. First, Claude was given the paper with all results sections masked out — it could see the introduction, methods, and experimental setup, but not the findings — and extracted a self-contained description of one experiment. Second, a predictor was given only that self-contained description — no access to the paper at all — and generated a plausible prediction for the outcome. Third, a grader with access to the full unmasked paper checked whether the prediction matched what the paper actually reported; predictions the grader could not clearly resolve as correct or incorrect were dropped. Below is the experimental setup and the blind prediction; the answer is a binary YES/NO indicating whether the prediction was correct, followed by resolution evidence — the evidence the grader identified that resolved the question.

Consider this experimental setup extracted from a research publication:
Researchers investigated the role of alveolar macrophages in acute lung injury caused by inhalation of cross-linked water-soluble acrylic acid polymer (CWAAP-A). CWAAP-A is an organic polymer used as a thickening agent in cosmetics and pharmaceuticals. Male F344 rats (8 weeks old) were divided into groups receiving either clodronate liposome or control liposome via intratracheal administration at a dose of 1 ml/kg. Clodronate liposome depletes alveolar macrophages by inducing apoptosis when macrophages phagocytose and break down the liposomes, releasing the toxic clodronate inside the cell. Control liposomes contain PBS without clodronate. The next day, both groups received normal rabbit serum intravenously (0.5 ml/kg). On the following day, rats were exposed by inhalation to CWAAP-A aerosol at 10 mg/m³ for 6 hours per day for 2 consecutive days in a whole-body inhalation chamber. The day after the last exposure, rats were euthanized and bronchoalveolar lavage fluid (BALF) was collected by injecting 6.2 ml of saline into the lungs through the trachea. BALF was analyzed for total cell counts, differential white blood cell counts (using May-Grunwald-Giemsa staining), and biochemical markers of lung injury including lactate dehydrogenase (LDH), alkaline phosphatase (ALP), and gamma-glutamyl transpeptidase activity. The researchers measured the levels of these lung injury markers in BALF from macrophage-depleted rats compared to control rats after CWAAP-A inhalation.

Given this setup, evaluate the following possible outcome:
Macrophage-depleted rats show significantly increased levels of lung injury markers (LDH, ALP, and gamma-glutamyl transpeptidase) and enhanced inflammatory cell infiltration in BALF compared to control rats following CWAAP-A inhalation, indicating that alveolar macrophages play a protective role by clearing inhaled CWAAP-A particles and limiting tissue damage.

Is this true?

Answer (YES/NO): NO